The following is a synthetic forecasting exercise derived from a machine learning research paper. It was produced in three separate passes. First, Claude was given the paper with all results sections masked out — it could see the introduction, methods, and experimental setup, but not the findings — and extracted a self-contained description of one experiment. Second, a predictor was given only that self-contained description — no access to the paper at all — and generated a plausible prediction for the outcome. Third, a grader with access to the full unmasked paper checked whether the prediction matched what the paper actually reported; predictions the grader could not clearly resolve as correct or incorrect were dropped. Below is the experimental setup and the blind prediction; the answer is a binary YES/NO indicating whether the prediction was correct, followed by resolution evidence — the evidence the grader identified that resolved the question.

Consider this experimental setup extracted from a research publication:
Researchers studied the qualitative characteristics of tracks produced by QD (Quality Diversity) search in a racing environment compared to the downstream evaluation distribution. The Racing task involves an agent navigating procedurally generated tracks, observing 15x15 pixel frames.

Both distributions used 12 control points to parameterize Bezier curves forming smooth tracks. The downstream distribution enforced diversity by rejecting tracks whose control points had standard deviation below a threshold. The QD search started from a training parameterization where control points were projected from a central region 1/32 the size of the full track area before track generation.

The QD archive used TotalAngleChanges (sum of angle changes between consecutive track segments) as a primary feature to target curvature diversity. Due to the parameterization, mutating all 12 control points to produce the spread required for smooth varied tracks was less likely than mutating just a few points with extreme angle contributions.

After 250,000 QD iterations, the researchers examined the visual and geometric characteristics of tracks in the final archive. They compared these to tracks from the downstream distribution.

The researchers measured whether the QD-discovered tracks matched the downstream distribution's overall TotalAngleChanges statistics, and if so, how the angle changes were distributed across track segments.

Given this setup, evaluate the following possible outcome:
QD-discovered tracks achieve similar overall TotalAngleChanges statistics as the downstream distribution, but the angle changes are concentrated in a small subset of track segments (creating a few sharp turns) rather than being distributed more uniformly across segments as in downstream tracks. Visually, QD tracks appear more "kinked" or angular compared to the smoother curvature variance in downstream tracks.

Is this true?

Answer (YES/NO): YES